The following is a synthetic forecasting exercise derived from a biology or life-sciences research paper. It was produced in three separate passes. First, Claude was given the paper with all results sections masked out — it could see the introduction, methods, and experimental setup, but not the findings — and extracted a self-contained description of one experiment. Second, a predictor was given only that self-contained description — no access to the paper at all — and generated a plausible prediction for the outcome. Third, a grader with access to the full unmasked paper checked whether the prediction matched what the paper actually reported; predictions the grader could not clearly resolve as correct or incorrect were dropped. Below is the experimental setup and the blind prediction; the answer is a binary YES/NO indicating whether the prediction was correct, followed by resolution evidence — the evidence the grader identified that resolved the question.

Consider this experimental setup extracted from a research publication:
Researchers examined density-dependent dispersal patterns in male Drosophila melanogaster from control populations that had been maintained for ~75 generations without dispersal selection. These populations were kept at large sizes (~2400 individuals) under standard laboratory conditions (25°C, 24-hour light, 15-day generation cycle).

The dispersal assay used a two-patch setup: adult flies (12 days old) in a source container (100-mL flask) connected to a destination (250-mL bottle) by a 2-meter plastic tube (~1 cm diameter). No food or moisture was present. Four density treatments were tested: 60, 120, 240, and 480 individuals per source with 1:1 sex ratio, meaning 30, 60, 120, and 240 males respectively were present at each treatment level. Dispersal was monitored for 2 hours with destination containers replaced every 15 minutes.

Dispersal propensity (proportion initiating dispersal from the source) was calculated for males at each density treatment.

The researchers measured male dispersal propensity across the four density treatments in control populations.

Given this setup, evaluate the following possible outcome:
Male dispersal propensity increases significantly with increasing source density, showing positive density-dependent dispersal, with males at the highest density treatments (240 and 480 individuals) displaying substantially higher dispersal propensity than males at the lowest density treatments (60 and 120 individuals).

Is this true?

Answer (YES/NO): NO